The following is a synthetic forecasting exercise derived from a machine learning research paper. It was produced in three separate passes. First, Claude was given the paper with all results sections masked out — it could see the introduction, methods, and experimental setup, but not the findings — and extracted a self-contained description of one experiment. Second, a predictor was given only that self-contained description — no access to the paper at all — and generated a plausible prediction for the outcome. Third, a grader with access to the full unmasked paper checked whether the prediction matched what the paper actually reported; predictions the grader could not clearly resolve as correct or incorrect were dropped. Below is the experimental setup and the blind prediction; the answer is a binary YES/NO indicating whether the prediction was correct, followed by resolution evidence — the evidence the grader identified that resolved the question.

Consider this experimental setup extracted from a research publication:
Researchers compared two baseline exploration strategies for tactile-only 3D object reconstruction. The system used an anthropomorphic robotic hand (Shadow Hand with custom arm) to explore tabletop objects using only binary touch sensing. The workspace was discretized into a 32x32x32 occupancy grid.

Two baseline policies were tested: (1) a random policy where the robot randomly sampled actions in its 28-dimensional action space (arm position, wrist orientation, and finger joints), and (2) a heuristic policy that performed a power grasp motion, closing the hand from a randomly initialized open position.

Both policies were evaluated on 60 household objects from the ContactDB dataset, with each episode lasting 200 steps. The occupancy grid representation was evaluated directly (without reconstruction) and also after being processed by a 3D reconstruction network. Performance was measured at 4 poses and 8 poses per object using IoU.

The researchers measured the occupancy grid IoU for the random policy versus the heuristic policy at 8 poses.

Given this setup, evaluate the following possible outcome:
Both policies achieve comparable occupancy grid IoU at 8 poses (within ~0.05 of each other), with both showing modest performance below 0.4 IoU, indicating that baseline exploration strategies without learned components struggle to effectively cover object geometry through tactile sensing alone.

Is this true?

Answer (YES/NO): YES